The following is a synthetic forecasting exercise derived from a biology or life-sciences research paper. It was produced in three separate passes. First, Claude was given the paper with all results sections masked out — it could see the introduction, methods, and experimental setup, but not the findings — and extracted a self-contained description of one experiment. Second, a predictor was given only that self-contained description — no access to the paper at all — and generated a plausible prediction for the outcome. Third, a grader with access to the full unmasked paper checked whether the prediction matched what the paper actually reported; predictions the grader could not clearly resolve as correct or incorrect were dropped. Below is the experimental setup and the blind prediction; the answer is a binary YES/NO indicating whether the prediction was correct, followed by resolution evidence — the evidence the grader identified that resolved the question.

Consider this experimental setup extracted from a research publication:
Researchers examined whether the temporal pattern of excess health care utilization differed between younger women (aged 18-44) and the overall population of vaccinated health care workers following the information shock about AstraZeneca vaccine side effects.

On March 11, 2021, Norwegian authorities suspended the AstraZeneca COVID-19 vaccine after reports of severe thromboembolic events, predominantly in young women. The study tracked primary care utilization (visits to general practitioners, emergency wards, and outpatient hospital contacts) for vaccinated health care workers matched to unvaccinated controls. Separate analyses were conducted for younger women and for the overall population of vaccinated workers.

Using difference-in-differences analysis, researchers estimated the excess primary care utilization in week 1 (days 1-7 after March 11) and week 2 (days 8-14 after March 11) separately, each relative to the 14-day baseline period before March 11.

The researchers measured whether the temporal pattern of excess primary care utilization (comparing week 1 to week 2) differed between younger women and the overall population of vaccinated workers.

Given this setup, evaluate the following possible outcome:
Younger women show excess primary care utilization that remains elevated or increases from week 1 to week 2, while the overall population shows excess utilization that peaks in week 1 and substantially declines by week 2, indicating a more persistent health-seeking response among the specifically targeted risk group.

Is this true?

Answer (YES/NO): NO